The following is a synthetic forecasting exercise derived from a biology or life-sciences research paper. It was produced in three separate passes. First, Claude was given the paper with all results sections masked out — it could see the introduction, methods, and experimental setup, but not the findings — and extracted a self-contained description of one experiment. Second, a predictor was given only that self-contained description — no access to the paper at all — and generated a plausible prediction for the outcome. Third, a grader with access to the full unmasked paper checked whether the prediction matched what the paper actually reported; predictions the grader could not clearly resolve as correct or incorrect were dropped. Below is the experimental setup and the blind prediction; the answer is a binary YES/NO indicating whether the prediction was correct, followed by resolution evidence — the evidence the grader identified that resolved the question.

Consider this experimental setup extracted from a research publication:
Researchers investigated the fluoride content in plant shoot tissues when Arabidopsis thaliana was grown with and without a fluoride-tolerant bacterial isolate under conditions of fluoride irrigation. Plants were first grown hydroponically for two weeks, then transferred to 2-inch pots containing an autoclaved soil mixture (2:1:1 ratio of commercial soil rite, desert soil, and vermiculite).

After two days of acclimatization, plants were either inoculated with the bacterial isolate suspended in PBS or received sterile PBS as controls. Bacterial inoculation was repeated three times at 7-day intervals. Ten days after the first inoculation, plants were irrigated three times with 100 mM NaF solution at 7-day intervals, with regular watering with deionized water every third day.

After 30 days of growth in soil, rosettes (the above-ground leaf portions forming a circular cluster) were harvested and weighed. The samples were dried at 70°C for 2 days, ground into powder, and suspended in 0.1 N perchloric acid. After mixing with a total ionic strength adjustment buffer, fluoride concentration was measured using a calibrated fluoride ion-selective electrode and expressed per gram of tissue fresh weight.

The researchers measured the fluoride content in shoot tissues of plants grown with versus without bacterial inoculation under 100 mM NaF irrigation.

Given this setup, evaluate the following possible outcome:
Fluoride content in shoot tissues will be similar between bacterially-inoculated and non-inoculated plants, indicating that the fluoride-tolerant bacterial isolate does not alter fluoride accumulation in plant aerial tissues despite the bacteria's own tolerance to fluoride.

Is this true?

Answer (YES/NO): NO